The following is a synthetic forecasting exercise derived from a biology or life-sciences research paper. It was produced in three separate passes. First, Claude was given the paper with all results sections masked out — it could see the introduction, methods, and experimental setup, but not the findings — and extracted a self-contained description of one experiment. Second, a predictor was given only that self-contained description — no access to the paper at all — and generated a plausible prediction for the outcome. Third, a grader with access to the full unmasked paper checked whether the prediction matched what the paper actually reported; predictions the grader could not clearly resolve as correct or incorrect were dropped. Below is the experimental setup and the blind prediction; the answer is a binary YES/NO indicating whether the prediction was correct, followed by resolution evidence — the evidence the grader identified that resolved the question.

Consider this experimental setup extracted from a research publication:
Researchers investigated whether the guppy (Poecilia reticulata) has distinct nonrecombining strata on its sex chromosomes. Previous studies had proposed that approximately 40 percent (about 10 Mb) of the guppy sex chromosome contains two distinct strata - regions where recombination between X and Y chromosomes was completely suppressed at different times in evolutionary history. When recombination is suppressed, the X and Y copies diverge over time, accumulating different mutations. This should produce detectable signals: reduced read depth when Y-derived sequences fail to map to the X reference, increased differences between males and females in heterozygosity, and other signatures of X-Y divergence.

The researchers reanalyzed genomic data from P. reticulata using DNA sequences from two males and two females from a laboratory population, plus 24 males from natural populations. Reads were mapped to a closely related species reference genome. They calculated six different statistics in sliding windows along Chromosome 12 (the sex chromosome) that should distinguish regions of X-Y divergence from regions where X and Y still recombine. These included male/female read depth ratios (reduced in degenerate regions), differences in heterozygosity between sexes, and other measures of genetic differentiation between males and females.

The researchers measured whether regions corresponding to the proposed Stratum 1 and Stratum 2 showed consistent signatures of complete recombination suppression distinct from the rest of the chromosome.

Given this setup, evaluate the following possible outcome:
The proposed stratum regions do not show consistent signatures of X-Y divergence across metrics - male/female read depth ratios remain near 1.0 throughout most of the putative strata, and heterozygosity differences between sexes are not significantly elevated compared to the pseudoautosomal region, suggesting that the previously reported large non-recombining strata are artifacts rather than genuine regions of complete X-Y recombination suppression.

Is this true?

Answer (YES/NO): YES